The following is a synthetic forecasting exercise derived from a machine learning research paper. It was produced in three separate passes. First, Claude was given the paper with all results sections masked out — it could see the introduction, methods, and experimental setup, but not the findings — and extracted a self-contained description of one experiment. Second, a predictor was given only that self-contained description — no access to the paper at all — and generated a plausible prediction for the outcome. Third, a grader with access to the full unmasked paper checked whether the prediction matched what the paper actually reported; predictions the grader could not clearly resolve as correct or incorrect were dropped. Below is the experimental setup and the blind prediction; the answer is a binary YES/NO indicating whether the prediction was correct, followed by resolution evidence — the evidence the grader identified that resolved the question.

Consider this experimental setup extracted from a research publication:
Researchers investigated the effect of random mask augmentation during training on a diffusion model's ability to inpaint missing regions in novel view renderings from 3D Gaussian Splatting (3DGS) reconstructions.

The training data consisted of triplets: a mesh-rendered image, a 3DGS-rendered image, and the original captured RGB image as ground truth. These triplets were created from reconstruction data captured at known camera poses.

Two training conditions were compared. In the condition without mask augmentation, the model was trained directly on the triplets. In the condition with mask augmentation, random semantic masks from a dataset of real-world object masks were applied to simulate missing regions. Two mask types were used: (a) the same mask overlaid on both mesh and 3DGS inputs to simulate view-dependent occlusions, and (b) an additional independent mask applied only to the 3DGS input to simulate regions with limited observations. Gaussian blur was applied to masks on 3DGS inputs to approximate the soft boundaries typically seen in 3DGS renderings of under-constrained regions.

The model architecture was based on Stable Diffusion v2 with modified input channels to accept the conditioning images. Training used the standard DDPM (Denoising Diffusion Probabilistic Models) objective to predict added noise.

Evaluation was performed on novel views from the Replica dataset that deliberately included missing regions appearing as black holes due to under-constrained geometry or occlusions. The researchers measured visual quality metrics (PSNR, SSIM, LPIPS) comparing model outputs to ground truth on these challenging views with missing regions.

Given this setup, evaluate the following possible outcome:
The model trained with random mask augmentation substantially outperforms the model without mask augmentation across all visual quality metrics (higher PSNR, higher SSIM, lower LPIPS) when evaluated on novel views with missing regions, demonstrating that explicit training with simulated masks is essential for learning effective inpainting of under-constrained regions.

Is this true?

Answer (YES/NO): YES